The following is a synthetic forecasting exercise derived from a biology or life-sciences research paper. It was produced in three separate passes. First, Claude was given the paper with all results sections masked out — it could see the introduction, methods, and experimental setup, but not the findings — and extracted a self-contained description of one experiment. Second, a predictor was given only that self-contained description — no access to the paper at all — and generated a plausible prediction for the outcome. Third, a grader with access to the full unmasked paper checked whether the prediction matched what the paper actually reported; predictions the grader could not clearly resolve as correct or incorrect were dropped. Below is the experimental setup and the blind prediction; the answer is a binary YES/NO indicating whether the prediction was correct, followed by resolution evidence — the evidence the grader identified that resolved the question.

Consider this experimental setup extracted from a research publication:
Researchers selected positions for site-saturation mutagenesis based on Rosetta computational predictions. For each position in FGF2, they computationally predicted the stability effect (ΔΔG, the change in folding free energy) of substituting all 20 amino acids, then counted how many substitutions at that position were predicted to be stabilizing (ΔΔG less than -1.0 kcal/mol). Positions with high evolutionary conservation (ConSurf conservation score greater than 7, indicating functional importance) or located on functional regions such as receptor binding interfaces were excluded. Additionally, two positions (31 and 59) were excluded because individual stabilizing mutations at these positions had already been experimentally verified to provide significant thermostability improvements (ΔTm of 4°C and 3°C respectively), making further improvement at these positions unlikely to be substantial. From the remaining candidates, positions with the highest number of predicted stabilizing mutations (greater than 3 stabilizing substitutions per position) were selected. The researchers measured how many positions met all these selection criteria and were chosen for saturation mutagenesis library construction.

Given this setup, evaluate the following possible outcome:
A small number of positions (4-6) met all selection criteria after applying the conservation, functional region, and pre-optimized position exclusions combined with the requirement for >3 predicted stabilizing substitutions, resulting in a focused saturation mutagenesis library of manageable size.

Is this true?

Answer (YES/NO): NO